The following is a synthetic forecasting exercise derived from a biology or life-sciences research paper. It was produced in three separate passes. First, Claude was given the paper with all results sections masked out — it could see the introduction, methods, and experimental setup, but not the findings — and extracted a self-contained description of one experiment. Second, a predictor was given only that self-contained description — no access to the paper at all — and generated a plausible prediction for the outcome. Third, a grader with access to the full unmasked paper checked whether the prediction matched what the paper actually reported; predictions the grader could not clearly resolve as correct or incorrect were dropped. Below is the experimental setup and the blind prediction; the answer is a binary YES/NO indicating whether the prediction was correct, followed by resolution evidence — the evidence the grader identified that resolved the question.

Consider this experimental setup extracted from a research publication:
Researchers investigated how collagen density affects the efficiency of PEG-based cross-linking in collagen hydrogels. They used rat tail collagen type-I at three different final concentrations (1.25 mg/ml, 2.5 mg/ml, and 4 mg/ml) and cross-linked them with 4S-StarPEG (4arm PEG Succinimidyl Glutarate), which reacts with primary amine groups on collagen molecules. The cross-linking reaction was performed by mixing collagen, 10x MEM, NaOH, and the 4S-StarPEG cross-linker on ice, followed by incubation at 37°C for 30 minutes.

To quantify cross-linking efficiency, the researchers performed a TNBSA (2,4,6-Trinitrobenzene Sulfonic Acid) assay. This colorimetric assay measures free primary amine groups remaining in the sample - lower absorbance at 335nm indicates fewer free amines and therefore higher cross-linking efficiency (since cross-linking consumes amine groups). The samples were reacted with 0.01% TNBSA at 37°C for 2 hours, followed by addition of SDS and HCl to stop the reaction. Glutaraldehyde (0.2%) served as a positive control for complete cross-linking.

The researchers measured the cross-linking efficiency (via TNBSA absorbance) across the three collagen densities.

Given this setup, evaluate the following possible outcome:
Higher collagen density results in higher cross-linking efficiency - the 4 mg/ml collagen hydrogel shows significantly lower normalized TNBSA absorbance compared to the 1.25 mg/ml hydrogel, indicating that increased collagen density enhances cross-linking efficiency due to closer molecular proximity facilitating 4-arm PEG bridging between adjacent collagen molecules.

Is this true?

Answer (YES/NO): YES